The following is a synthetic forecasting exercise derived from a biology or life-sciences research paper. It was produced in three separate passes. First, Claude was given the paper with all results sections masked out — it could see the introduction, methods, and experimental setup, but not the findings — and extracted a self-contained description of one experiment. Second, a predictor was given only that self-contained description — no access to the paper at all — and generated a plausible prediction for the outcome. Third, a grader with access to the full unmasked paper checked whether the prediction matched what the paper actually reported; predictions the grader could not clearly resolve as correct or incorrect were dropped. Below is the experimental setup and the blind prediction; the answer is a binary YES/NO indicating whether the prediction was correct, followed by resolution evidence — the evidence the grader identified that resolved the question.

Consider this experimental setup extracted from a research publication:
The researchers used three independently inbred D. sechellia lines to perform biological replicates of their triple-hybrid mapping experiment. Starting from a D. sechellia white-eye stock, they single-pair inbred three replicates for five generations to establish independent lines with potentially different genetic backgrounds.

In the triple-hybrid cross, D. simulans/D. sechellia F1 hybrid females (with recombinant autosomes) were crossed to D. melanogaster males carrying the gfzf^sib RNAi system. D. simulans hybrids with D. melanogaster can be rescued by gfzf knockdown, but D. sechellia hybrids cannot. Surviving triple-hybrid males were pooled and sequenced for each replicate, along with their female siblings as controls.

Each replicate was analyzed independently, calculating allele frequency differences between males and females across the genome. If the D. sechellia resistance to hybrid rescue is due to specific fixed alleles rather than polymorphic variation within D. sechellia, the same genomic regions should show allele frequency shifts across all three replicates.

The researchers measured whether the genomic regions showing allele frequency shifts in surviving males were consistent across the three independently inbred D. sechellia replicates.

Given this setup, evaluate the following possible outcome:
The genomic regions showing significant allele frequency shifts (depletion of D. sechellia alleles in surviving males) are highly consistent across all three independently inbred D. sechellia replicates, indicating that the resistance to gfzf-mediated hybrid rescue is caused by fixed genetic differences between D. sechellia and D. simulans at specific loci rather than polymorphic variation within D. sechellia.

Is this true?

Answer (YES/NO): YES